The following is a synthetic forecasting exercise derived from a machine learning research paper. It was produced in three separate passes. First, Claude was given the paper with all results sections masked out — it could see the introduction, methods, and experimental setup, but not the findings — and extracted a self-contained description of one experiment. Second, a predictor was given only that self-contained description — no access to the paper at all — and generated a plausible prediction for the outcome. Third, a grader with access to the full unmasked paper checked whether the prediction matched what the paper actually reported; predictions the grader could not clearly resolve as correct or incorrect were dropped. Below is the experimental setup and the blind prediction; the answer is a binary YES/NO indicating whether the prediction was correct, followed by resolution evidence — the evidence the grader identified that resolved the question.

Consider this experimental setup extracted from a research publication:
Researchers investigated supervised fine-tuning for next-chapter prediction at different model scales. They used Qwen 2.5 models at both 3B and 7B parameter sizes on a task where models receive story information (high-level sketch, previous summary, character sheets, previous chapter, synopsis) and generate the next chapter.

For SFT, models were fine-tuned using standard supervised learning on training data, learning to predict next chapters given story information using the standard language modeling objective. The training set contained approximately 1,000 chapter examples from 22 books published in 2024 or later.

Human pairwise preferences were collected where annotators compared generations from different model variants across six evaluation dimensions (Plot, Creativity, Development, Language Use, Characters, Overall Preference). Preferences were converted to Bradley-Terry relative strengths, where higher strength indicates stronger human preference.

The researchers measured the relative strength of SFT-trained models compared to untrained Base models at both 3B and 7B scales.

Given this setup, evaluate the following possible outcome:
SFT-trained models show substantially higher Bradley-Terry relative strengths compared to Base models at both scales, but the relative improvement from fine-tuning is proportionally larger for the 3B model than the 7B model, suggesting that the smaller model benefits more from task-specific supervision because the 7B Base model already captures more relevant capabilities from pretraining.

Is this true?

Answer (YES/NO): NO